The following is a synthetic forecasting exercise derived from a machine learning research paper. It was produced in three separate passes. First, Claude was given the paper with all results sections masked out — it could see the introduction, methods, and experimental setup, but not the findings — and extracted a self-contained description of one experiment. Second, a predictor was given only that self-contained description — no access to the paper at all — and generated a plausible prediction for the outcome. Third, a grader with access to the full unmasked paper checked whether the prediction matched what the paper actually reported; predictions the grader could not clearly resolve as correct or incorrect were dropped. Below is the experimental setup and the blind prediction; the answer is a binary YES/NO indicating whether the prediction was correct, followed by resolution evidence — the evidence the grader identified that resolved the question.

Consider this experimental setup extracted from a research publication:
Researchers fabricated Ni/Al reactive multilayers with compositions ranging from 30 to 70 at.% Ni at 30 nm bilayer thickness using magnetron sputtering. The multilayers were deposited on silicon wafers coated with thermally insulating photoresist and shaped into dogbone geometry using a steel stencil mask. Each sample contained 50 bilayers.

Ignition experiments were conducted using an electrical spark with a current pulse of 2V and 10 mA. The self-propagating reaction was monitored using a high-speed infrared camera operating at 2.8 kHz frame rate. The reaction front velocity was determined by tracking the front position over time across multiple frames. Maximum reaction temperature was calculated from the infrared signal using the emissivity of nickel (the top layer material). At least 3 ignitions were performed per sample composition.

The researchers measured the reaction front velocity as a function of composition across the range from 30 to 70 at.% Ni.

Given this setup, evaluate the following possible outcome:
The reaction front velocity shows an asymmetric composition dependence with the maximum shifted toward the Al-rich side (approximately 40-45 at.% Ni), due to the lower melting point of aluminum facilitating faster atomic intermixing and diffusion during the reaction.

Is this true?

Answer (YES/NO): NO